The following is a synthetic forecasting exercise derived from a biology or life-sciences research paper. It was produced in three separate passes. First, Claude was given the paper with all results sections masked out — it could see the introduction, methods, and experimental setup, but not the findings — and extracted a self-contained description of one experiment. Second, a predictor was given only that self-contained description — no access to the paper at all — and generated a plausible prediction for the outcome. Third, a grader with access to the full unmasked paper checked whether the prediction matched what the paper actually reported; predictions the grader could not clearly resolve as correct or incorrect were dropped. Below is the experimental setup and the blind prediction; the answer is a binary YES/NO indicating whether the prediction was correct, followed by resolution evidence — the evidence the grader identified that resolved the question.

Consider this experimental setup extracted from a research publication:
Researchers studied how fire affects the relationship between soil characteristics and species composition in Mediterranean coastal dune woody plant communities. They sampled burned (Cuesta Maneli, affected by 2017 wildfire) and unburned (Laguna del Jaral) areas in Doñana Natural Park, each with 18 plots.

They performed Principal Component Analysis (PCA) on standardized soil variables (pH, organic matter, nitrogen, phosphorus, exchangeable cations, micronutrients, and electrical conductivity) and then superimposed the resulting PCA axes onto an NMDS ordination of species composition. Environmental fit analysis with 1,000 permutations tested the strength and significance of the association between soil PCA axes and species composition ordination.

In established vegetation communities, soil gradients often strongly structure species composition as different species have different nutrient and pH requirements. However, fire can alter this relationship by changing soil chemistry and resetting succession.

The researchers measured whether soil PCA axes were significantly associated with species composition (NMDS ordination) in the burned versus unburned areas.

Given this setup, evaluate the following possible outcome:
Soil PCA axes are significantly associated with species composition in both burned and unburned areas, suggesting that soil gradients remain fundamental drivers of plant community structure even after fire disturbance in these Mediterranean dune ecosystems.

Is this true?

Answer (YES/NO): NO